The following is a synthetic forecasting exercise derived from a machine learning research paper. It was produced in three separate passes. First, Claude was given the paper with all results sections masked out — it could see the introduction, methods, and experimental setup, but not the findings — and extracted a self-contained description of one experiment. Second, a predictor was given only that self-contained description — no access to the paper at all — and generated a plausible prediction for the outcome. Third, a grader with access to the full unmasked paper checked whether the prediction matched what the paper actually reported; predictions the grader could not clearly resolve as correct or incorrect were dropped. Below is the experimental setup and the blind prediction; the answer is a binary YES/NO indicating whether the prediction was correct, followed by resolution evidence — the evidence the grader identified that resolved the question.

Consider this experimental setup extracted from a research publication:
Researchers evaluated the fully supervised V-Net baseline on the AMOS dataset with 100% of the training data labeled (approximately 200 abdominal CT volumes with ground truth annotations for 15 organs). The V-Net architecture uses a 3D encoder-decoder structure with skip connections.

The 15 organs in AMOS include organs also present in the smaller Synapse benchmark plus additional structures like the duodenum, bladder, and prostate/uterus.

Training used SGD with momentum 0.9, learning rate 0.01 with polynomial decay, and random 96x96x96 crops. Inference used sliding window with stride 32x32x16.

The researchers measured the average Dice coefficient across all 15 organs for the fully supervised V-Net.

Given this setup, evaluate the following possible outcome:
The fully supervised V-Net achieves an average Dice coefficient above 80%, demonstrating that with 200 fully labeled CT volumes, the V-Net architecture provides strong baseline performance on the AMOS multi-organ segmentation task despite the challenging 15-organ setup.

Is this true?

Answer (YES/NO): NO